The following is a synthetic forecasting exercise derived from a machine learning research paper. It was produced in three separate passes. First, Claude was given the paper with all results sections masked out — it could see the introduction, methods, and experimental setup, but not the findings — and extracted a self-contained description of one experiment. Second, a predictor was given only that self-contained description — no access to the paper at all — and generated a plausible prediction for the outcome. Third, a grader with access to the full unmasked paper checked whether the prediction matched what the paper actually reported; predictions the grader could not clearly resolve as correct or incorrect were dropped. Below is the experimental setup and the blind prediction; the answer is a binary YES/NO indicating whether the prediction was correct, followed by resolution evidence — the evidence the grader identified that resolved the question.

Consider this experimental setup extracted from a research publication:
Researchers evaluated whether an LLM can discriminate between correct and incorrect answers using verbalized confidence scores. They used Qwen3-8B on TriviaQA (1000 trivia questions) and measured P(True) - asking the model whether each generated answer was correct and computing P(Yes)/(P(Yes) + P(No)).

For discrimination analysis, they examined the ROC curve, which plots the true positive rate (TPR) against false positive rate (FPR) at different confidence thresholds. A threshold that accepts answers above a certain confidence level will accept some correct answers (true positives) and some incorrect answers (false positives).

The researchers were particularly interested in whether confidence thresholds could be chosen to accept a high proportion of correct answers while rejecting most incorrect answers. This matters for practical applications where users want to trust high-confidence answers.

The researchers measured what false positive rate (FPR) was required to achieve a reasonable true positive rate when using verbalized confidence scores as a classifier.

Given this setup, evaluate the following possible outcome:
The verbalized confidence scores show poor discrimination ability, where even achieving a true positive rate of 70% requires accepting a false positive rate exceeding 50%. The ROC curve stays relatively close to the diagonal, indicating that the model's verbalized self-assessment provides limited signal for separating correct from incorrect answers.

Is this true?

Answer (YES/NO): NO